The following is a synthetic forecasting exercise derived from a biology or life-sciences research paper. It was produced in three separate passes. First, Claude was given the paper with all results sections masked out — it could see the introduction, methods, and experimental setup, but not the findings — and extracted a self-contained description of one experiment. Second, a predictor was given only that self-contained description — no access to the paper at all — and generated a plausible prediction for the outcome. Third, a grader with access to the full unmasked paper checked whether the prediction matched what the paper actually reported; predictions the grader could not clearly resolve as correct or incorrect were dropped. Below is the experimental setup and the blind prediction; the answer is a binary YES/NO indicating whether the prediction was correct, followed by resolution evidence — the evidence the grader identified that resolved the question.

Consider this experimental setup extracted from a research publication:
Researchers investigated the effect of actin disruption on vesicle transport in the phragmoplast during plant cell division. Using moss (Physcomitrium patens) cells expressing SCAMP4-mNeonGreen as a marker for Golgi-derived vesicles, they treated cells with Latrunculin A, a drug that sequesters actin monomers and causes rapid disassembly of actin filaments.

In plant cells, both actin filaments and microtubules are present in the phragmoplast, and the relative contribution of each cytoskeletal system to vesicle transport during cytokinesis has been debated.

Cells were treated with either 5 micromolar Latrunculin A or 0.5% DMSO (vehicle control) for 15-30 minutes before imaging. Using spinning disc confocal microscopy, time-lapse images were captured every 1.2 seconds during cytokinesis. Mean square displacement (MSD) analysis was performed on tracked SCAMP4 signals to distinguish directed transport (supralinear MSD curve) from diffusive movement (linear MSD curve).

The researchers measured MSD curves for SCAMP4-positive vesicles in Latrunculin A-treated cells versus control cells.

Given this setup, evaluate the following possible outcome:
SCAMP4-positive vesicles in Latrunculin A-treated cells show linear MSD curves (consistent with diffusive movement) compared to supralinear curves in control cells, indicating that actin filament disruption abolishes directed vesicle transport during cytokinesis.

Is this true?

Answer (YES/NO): NO